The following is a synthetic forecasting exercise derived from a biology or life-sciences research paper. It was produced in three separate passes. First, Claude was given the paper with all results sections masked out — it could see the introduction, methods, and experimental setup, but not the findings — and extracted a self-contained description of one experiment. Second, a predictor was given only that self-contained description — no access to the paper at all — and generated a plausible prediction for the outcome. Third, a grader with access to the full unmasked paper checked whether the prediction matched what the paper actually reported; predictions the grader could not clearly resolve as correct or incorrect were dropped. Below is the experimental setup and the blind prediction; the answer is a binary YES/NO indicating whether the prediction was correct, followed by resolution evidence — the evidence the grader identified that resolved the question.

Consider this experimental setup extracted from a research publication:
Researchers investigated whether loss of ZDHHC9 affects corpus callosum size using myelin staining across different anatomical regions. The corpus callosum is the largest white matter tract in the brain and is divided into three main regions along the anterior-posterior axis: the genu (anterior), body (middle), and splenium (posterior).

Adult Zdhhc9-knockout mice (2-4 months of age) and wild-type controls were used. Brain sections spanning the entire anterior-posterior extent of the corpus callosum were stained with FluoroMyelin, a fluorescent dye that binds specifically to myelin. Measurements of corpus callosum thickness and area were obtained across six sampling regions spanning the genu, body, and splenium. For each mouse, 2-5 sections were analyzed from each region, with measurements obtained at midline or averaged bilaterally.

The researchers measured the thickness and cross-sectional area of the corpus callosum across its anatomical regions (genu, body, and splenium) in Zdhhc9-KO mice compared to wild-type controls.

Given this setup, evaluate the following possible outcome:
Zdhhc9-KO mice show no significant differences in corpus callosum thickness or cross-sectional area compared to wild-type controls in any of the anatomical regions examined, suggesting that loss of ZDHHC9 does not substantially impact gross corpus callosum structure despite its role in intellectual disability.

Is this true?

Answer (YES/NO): NO